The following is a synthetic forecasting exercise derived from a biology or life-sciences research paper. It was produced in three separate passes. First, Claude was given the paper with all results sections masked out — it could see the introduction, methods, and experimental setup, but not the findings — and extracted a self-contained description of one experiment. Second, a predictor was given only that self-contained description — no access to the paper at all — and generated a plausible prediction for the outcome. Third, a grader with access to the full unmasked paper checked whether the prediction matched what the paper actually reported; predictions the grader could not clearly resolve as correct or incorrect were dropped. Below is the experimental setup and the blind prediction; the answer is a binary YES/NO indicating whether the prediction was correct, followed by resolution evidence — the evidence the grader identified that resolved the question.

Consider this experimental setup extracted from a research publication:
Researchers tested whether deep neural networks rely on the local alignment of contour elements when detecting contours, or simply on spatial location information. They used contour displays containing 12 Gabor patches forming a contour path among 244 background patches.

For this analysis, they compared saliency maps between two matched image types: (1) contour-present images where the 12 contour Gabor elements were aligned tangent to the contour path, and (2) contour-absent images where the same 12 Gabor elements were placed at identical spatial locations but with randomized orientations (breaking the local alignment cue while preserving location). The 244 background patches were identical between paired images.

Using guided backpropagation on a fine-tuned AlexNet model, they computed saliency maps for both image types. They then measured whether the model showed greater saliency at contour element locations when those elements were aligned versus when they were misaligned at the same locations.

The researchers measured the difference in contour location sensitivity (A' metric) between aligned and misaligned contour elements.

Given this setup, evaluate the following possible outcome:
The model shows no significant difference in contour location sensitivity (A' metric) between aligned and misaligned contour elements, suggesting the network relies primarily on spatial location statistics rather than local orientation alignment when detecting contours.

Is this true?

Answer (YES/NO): NO